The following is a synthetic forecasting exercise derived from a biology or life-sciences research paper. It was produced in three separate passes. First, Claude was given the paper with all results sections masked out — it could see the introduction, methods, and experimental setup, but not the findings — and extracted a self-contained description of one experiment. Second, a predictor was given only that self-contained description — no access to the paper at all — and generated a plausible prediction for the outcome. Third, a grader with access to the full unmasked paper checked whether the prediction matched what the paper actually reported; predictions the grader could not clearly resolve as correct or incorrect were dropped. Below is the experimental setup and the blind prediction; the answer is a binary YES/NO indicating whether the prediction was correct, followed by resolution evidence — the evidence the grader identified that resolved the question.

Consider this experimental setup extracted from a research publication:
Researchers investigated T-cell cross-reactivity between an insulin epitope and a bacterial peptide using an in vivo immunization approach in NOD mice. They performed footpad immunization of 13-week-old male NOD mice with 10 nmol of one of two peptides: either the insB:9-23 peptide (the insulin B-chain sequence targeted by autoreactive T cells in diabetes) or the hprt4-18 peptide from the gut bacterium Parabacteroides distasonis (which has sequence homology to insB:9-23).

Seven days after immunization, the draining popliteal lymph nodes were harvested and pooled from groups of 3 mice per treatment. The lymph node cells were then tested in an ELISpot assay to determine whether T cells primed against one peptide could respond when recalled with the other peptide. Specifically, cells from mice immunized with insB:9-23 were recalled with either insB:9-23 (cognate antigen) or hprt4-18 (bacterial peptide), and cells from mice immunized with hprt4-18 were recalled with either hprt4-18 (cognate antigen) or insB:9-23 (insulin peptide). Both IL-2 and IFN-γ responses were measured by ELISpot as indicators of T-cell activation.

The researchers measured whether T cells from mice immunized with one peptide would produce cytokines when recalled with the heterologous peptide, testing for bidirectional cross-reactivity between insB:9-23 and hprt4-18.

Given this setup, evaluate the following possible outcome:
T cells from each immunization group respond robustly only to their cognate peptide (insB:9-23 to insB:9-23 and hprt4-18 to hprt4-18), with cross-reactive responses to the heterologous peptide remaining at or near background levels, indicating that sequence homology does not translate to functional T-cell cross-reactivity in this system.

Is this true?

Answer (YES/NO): NO